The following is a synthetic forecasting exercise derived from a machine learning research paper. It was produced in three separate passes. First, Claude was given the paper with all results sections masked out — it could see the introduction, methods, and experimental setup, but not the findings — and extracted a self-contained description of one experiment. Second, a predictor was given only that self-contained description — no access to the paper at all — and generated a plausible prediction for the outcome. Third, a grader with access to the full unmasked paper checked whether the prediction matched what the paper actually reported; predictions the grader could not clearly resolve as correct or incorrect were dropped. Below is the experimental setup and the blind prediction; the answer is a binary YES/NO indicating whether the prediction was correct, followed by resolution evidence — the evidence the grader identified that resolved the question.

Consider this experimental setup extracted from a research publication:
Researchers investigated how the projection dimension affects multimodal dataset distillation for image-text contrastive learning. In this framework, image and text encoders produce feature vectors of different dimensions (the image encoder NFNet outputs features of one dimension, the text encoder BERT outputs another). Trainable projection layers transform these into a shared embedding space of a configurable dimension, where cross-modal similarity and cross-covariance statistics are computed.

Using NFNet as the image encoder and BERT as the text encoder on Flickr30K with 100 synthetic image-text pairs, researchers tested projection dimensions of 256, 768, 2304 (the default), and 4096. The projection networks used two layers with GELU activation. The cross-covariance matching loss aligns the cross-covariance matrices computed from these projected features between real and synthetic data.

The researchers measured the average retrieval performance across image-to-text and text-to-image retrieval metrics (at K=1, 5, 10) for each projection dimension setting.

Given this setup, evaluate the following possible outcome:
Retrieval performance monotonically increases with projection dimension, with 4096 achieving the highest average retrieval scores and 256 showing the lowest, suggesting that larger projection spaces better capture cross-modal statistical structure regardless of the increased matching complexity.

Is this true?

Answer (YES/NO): NO